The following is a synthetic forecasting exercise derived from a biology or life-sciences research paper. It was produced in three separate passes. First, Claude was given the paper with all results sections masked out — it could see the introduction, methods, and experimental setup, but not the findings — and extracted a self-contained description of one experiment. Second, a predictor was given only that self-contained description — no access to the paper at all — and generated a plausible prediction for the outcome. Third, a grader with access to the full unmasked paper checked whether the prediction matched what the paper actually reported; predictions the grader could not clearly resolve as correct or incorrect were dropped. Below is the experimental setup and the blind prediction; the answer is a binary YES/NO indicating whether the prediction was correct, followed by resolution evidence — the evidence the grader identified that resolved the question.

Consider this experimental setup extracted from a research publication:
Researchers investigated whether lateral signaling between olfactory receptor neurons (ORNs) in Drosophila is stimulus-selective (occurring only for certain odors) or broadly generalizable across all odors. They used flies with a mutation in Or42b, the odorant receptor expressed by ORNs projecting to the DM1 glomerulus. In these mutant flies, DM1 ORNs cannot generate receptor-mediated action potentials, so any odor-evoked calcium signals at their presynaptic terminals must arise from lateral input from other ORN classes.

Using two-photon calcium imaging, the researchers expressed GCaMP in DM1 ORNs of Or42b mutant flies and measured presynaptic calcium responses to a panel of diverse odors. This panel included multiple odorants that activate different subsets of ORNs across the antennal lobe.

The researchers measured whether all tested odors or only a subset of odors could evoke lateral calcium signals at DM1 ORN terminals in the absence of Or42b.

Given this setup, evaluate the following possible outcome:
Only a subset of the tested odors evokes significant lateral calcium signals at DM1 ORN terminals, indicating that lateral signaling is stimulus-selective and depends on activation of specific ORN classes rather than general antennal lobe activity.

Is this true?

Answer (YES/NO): NO